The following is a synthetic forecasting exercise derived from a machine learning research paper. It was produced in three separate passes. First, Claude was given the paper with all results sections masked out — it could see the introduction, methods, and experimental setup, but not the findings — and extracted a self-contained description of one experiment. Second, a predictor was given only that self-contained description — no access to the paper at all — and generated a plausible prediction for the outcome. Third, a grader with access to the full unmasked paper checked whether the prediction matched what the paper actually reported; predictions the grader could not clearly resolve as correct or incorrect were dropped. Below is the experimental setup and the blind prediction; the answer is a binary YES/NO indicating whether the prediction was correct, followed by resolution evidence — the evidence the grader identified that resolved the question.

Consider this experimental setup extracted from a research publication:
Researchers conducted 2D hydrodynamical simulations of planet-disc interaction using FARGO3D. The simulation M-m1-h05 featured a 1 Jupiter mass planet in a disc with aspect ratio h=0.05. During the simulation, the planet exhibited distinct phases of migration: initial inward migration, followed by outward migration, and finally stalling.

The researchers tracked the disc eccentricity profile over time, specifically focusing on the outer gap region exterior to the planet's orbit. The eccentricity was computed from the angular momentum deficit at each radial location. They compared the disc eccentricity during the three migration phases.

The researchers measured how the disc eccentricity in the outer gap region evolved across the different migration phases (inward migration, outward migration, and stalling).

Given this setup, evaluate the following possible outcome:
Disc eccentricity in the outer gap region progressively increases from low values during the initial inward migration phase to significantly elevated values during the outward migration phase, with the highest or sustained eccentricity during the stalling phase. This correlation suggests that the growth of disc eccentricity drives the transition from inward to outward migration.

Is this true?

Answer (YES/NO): NO